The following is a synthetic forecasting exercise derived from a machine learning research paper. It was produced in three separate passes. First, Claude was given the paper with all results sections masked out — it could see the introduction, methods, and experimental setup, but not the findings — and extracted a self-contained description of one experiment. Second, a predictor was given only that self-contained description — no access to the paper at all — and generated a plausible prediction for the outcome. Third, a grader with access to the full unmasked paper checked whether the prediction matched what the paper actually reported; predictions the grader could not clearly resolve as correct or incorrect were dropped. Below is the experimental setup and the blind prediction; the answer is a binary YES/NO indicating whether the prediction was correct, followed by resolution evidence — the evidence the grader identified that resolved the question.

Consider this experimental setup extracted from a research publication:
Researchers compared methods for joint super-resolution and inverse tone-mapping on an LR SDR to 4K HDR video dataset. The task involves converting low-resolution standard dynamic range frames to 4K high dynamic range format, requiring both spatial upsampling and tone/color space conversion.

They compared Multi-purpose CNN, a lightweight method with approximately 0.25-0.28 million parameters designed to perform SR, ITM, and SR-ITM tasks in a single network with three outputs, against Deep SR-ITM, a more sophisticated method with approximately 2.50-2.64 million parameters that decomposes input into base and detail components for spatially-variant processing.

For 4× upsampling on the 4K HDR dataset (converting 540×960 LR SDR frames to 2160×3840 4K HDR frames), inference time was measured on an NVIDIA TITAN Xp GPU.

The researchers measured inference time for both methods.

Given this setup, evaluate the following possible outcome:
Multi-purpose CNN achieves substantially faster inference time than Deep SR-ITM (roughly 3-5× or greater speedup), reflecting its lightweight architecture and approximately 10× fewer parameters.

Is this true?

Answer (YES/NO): YES